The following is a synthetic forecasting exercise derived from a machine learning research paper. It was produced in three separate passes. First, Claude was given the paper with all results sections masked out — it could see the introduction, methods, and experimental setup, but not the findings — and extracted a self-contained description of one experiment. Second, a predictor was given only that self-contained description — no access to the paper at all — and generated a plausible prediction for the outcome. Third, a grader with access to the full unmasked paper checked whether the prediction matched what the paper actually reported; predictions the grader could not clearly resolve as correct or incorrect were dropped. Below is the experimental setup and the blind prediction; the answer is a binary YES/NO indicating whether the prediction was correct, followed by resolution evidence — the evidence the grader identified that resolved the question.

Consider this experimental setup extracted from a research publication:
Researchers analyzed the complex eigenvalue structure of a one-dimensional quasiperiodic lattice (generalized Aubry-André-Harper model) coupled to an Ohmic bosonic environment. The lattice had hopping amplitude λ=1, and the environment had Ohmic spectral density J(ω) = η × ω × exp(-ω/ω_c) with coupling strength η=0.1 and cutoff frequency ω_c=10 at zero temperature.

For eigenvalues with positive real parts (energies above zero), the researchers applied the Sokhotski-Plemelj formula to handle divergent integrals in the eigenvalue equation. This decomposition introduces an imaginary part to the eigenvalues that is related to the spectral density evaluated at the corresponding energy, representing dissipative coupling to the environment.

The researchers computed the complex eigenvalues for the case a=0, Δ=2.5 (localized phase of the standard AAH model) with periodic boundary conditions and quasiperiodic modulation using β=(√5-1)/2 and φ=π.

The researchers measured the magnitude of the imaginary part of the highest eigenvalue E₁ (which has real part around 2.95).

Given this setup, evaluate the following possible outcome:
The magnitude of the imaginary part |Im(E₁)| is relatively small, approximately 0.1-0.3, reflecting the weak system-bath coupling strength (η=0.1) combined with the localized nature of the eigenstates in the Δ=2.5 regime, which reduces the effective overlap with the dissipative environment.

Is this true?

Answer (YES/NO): NO